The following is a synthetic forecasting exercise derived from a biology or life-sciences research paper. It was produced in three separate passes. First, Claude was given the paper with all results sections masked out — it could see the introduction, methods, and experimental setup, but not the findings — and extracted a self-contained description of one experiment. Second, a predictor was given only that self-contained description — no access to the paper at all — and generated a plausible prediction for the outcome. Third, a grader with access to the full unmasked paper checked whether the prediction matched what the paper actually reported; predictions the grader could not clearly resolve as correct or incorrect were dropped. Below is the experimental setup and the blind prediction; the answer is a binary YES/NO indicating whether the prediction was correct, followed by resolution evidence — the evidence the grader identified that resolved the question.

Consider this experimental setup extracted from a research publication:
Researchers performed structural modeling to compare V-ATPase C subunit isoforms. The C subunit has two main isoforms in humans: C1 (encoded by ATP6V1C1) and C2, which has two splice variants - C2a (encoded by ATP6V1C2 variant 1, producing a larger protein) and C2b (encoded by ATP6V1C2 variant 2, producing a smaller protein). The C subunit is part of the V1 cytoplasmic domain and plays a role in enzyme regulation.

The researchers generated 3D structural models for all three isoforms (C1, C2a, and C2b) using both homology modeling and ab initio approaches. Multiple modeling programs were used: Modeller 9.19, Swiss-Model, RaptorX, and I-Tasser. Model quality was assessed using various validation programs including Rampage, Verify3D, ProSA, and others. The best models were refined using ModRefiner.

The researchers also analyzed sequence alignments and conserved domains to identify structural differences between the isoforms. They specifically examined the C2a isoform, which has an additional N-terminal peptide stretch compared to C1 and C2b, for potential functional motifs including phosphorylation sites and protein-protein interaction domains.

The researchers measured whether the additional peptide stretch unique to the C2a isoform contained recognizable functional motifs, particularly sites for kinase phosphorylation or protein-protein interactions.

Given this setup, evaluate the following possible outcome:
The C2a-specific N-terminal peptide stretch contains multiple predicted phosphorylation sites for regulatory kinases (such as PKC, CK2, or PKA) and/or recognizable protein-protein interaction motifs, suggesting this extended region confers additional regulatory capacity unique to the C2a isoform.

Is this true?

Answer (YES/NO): YES